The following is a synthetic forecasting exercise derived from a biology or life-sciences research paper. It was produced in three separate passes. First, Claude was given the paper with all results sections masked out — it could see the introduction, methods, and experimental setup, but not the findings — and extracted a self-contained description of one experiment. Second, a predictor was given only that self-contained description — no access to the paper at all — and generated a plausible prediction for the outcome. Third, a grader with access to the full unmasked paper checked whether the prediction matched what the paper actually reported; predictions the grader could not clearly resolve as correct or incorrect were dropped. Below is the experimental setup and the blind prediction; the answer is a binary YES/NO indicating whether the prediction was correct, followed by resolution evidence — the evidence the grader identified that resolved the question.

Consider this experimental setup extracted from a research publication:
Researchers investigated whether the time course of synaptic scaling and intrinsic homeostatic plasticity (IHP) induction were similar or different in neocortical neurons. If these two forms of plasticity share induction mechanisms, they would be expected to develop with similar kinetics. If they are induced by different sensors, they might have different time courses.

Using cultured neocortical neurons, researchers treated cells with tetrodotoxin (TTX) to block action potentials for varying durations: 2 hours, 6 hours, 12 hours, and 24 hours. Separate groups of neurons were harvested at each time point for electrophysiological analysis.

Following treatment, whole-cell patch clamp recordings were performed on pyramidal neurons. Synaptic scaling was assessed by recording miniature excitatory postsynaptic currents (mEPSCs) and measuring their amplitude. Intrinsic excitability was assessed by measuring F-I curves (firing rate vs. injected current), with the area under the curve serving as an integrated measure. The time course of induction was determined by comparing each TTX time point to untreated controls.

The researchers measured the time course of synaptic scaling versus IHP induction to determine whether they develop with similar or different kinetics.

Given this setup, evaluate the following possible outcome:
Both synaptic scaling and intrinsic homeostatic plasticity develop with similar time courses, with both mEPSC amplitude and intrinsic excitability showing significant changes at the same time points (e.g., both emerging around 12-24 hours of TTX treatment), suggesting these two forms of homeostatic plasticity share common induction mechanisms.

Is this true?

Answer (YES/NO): NO